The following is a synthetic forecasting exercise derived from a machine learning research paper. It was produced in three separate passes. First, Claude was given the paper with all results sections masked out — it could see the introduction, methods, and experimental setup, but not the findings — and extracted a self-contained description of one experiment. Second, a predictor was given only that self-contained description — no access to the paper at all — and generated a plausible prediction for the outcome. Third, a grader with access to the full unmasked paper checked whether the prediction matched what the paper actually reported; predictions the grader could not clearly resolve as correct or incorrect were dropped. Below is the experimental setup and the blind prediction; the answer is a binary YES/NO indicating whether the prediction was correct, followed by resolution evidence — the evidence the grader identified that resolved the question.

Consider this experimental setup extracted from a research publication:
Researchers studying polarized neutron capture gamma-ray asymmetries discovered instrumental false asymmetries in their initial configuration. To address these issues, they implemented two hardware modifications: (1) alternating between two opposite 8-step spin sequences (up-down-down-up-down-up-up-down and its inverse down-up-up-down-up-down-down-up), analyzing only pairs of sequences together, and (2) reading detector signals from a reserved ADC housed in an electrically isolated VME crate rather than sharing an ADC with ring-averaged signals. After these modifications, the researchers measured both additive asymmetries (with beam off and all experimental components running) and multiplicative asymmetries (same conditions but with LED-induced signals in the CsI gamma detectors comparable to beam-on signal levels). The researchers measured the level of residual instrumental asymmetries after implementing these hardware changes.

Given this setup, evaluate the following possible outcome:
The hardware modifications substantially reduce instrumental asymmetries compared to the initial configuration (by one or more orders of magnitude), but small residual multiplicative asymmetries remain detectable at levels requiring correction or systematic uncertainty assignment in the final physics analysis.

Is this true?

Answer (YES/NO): NO